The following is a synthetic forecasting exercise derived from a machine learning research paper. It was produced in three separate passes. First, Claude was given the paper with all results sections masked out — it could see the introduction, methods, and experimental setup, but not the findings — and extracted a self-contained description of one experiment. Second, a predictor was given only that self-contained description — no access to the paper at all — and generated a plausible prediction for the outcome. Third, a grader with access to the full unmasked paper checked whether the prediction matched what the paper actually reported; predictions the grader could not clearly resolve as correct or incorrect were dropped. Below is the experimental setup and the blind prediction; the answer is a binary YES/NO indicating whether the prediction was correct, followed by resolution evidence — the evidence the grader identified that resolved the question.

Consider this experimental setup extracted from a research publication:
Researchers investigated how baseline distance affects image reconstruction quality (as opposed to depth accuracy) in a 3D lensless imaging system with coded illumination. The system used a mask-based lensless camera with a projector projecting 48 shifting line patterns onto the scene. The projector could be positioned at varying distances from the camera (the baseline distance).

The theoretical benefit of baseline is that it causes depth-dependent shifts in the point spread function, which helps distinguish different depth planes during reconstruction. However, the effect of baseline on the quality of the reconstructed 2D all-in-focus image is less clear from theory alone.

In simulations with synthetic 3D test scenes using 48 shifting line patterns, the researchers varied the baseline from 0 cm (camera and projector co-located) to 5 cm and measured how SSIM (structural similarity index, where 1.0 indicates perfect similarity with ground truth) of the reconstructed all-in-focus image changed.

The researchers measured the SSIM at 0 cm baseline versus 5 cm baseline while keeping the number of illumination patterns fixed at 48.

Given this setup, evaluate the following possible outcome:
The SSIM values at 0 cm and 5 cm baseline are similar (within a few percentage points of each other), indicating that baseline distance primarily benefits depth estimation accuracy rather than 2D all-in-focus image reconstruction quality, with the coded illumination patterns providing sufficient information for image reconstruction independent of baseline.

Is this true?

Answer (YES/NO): NO